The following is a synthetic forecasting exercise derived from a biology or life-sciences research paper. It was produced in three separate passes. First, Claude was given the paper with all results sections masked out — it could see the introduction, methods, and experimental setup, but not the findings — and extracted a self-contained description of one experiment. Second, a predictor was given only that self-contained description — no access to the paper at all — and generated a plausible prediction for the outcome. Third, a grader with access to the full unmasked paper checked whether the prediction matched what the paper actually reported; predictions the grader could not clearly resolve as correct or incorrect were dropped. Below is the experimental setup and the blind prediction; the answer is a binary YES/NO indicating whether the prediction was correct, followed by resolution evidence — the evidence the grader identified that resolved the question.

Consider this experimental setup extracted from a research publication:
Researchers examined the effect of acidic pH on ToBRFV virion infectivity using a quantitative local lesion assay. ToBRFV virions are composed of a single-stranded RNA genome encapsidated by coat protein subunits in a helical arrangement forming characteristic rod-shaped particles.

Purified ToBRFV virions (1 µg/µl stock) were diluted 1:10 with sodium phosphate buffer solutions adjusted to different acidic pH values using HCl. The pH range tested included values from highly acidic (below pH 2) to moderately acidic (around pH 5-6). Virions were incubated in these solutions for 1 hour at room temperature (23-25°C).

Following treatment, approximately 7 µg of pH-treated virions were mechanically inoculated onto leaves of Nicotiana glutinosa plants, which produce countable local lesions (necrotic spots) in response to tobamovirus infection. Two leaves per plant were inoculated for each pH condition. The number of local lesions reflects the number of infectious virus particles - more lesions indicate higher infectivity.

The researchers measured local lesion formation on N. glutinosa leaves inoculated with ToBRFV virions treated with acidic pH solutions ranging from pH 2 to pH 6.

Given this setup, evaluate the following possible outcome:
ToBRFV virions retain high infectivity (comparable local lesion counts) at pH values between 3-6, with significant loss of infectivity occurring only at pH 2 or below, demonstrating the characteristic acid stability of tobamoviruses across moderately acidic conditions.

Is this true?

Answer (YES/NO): NO